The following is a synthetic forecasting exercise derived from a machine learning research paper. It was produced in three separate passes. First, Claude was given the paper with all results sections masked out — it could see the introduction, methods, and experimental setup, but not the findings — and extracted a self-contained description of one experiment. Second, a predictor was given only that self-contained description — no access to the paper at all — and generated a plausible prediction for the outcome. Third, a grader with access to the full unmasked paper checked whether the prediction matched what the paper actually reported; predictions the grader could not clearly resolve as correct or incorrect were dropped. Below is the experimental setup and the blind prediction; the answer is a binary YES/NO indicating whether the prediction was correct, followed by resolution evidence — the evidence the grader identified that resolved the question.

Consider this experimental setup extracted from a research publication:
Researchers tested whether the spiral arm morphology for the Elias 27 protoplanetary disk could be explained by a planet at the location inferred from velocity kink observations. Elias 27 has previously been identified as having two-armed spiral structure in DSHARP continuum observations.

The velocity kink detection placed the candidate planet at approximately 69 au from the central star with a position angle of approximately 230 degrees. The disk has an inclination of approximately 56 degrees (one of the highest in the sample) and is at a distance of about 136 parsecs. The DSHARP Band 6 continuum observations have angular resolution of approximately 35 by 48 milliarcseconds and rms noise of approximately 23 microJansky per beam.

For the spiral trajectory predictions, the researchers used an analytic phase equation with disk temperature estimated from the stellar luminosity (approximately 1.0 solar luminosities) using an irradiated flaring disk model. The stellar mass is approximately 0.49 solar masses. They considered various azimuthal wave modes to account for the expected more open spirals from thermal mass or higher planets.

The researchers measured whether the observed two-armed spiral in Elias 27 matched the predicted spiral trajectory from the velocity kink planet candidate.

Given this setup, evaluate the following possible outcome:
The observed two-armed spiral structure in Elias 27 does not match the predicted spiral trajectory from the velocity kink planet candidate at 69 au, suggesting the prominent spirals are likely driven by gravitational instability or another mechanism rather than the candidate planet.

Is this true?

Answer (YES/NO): YES